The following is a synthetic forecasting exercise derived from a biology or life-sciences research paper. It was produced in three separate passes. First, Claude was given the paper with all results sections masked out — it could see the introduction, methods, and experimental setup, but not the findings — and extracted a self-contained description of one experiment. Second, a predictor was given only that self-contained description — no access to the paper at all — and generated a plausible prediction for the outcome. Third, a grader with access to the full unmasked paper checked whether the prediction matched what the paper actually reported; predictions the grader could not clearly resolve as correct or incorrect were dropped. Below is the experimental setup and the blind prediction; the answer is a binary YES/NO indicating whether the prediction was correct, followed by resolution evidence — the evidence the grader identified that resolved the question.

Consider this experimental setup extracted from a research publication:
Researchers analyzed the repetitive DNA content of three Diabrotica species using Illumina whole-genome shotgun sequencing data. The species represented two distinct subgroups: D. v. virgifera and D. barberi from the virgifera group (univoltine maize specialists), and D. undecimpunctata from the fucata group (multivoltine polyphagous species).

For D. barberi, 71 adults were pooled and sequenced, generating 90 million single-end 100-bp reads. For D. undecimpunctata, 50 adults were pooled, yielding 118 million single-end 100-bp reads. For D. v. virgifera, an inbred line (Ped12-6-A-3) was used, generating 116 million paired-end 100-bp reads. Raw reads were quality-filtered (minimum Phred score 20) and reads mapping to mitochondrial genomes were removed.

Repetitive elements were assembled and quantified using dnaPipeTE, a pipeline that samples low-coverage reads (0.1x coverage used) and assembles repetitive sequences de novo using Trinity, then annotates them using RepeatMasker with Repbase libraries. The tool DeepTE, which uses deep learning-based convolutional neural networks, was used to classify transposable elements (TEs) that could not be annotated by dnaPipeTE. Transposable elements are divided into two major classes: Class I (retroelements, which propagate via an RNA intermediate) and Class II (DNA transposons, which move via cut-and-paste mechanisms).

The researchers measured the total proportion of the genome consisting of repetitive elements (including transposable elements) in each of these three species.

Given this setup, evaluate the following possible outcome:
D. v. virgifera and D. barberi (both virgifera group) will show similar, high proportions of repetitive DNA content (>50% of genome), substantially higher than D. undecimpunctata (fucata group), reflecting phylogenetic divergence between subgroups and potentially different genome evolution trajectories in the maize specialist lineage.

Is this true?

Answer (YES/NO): YES